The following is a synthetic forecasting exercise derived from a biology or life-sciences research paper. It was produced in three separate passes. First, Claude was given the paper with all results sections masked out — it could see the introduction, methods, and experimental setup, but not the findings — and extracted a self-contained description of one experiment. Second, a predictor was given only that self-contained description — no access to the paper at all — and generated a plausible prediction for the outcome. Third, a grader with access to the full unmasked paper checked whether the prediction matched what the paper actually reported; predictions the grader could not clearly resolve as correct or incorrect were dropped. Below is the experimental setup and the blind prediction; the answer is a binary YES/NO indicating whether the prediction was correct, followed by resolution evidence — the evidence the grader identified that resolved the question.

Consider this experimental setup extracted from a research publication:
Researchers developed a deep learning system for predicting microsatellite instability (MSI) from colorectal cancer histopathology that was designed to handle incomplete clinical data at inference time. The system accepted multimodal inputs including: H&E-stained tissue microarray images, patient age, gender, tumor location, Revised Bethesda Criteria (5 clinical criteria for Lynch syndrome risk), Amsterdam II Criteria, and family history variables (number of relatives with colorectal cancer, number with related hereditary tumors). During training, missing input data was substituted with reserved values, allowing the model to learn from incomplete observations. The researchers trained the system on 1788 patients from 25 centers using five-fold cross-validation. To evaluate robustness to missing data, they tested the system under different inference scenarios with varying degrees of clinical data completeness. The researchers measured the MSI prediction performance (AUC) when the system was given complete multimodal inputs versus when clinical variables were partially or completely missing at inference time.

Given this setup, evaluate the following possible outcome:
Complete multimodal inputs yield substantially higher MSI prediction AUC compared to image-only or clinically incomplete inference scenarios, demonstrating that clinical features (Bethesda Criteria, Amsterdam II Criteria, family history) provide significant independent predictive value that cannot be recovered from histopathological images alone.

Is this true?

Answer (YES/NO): NO